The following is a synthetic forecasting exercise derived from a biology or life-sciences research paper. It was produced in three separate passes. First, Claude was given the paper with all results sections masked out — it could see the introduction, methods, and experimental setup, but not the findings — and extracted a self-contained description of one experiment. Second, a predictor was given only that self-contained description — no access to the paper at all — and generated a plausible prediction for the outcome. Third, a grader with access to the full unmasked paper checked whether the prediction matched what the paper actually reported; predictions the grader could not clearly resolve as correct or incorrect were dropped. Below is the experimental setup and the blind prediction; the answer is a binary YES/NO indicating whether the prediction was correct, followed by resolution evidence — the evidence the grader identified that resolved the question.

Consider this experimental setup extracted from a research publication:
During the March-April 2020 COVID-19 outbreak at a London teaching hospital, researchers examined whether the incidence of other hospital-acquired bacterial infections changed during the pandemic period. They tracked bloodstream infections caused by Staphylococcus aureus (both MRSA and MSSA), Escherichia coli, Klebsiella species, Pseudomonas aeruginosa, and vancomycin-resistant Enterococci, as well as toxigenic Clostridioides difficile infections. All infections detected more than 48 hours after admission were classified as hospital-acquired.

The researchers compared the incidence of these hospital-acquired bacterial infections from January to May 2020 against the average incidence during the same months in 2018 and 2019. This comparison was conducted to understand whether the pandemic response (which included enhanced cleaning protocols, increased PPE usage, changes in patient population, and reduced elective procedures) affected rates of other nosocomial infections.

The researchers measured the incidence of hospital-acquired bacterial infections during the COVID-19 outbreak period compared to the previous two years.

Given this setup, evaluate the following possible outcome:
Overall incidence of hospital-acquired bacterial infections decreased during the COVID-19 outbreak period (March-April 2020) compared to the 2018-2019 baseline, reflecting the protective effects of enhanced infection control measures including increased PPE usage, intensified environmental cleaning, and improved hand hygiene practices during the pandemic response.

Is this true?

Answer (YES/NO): NO